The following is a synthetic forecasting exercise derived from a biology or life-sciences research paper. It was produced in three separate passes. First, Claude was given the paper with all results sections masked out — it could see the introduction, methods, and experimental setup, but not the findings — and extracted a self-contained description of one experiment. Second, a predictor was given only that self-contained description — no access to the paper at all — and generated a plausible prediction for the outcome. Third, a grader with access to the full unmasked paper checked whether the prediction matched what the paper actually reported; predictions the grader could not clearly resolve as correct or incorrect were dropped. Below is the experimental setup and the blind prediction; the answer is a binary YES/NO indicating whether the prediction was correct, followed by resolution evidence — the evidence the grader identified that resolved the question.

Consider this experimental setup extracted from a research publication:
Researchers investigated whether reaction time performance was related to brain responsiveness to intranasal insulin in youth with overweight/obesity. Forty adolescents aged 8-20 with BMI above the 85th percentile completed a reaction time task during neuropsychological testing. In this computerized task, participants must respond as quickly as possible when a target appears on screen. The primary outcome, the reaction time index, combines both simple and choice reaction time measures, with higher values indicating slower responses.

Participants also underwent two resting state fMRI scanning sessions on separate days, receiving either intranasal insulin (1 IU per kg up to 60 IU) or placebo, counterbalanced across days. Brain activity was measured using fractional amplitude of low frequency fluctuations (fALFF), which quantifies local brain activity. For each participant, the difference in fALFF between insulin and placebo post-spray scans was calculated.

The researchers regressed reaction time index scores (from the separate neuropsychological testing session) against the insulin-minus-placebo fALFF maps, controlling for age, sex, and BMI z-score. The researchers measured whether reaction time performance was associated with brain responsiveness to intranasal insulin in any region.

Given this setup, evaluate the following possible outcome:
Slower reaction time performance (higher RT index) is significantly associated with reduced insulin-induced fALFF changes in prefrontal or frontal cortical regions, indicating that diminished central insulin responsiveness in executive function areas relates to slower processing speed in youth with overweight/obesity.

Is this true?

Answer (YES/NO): YES